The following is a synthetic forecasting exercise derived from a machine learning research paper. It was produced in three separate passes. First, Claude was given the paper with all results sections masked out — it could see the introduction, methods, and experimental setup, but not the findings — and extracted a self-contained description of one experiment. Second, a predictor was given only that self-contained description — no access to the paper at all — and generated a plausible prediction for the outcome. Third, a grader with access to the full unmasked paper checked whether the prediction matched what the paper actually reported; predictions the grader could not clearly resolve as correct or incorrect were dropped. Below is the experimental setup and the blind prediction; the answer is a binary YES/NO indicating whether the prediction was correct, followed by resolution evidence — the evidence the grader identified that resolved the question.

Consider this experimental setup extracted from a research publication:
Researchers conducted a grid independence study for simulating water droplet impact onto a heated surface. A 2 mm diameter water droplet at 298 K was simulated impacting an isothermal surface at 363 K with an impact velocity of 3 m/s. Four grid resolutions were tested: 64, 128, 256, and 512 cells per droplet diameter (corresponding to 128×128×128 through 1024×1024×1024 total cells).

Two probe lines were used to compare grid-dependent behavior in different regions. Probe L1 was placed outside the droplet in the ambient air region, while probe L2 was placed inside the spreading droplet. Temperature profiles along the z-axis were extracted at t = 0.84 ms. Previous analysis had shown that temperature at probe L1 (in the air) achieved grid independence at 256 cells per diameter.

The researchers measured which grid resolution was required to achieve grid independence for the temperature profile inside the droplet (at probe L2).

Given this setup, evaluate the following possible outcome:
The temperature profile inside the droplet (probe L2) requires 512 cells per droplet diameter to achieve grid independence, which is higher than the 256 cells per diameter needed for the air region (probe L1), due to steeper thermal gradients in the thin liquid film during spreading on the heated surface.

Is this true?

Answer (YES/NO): NO